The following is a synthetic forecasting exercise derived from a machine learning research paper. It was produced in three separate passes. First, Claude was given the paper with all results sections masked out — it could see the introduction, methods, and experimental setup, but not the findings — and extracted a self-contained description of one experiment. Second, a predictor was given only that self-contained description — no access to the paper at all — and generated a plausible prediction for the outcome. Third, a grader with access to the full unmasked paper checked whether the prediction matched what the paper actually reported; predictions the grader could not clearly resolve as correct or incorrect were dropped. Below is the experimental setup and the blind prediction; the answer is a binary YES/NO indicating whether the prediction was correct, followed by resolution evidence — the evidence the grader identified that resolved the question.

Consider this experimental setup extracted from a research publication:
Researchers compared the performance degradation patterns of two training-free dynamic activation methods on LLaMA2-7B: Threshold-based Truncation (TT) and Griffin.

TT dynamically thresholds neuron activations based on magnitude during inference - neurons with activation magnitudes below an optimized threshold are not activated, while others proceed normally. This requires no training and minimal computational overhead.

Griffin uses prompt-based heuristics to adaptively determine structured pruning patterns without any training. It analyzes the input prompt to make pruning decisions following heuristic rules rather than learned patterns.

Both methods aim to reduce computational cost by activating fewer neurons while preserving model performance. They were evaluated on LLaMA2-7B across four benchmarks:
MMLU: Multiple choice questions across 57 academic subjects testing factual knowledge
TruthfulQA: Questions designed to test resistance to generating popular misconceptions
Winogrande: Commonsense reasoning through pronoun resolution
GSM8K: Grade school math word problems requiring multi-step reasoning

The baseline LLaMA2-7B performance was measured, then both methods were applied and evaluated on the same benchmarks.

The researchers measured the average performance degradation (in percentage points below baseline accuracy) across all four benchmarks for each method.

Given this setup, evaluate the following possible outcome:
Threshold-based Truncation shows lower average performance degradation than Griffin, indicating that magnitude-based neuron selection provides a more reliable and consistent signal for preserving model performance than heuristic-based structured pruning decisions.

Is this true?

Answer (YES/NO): YES